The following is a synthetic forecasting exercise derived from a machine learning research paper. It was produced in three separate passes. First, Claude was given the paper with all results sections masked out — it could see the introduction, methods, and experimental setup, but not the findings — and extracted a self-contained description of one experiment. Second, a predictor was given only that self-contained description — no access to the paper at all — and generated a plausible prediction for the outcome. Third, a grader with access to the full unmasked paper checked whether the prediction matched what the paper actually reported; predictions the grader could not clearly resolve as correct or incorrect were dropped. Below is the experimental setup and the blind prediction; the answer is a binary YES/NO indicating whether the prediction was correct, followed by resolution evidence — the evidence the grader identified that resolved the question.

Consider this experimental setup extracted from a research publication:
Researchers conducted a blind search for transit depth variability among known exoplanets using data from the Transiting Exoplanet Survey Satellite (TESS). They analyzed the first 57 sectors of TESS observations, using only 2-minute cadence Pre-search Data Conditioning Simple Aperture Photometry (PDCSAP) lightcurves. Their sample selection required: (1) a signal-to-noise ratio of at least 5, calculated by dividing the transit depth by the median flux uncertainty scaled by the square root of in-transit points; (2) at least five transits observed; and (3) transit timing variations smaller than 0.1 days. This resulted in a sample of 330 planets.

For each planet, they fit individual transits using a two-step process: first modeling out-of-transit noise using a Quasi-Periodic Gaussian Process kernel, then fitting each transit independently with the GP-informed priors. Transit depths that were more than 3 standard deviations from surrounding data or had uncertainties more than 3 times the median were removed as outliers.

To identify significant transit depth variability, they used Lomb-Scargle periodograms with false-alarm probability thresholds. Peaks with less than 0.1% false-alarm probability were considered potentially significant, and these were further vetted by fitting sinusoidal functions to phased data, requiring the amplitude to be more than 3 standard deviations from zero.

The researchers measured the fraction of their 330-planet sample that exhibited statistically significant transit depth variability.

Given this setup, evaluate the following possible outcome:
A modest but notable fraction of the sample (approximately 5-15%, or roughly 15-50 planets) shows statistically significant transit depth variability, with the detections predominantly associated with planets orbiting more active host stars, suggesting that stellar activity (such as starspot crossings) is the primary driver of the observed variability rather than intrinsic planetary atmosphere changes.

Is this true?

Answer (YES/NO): NO